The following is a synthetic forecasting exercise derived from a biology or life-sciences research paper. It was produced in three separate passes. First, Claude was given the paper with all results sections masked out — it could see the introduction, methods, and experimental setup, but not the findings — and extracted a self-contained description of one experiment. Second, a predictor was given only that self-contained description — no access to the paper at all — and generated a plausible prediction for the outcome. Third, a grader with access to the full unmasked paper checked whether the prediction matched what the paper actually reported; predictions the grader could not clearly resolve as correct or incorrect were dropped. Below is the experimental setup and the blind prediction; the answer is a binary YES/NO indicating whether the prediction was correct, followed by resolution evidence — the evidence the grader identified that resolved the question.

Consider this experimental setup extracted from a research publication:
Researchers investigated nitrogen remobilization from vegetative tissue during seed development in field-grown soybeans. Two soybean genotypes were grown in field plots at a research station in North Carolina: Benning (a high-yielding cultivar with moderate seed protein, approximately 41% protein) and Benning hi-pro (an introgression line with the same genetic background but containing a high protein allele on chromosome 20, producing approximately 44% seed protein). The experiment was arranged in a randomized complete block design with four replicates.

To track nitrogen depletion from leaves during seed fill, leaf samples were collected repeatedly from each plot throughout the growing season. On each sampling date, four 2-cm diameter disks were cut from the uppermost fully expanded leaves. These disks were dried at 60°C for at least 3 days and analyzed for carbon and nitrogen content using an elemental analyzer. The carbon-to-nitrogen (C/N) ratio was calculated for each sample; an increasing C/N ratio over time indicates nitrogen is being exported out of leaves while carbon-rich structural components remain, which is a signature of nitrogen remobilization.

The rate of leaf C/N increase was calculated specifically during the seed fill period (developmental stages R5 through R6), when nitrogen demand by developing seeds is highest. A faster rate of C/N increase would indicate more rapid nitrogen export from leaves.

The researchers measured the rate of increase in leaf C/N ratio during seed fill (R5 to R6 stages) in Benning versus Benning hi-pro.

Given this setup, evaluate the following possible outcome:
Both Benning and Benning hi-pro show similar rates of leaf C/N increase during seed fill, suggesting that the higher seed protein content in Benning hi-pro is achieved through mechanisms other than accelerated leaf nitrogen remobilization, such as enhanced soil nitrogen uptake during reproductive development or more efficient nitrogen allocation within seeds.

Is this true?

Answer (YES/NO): NO